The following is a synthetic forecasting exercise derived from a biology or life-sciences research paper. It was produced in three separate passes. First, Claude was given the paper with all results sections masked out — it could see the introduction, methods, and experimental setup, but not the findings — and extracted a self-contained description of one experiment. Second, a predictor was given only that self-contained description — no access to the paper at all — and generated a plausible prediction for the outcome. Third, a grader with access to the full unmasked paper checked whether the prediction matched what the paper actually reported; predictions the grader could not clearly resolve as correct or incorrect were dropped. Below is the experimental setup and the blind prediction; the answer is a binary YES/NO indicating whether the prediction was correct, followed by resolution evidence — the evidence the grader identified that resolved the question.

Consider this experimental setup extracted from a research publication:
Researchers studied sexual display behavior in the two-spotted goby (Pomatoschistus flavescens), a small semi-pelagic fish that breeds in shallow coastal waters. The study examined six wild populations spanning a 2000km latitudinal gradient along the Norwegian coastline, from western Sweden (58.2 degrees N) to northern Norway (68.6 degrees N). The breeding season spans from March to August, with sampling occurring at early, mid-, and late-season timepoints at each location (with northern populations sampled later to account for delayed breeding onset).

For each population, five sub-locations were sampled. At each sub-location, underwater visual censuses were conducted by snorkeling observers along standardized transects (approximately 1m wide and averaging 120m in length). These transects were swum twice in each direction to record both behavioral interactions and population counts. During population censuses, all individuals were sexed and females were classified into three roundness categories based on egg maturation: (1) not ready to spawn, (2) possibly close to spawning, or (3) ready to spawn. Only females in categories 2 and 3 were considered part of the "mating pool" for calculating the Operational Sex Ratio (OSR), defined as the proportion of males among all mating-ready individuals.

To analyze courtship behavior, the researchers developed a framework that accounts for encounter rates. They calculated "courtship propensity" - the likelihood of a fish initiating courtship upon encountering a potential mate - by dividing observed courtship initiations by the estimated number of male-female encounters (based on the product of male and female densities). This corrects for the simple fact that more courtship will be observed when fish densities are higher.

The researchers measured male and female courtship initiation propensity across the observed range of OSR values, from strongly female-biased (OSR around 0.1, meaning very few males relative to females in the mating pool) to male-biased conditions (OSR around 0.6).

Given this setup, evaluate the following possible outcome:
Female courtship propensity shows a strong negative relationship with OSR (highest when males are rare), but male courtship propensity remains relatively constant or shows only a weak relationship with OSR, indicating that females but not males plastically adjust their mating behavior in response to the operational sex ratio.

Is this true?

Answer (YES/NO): NO